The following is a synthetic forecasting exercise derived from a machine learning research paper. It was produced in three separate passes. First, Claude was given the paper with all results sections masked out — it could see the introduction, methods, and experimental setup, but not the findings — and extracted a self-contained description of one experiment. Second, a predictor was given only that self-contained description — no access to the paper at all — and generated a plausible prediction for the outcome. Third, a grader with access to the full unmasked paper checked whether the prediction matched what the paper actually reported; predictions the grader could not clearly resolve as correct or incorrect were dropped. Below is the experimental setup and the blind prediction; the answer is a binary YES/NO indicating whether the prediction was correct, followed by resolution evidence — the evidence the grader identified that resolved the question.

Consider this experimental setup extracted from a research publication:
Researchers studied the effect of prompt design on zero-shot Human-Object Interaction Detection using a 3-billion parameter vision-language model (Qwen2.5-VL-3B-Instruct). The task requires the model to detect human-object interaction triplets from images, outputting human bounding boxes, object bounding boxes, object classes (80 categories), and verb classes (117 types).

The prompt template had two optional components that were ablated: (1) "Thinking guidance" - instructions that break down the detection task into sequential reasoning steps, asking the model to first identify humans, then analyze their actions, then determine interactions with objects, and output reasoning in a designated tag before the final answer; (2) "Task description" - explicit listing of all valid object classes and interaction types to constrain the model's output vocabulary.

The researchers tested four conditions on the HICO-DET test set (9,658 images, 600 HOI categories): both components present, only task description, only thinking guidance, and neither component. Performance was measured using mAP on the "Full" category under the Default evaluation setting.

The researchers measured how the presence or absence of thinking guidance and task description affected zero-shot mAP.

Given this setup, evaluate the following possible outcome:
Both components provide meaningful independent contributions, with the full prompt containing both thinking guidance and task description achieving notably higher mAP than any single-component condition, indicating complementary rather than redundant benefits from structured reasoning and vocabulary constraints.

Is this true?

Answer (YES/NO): NO